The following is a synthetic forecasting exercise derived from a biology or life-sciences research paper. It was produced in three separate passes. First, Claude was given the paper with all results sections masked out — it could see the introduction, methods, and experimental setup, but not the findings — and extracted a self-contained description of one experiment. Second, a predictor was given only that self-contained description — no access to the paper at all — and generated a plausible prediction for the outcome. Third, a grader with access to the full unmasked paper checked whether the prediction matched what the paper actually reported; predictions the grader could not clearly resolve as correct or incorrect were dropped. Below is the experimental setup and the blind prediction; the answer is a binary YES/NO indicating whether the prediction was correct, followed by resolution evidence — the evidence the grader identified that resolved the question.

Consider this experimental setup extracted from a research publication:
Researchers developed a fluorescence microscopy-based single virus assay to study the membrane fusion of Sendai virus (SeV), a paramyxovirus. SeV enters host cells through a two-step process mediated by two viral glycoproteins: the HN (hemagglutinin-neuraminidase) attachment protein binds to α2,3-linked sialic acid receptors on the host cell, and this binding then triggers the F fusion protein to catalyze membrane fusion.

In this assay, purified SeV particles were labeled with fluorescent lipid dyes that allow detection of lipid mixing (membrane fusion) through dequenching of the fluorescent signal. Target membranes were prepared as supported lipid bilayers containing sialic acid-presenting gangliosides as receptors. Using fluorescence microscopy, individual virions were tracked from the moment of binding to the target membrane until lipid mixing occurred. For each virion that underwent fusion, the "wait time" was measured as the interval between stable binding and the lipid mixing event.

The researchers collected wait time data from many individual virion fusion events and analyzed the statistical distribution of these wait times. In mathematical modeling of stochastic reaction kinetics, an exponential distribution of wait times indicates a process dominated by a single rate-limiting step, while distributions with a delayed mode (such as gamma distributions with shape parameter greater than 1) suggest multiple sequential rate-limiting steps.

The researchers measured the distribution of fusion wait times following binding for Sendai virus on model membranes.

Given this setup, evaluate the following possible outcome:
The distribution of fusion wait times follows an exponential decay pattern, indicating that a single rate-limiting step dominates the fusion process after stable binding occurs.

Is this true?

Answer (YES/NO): YES